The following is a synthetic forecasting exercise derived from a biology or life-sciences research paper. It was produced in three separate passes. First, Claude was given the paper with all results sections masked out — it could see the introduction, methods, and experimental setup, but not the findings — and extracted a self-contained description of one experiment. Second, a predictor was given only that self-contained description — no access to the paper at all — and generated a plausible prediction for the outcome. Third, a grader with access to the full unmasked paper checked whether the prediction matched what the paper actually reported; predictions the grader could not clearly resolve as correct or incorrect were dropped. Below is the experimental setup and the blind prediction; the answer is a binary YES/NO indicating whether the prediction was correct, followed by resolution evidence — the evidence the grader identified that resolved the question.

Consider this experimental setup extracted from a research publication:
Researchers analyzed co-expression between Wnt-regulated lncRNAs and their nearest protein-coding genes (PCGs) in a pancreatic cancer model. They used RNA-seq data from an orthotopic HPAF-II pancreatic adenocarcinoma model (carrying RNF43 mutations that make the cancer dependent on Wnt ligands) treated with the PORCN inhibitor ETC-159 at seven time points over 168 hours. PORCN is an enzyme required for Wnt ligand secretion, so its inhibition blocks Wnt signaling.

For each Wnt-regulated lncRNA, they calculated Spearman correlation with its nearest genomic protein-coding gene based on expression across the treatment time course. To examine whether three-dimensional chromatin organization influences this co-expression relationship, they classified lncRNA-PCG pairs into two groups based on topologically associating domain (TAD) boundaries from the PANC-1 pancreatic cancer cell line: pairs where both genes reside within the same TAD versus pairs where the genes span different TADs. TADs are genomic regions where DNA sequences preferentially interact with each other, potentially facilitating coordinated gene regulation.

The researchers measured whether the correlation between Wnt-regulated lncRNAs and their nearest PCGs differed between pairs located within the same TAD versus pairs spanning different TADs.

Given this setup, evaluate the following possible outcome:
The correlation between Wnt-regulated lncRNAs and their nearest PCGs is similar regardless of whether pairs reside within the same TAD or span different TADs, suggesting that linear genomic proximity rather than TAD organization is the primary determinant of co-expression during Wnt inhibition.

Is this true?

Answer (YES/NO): NO